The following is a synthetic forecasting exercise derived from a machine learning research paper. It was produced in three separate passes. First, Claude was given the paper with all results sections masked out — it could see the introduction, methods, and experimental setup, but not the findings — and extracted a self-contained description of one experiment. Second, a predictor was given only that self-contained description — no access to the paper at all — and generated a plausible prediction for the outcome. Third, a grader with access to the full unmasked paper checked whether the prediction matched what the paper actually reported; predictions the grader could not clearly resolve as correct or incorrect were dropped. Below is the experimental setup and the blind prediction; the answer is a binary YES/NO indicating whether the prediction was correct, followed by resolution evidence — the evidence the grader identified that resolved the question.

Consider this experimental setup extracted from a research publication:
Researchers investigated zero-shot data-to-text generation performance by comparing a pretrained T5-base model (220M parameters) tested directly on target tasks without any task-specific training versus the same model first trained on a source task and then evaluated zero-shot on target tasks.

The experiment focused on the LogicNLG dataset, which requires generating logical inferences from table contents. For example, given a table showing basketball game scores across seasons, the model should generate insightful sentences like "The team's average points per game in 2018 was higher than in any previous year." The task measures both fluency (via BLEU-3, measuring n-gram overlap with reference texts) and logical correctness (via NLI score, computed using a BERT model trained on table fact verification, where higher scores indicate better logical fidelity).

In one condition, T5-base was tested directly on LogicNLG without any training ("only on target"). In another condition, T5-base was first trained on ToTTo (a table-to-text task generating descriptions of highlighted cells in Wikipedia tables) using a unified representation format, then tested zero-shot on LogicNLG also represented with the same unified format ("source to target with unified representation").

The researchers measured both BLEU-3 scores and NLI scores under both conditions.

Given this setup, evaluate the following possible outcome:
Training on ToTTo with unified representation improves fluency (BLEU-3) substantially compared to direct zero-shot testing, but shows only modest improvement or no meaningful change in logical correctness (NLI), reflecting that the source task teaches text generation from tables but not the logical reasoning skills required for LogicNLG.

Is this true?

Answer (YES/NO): NO